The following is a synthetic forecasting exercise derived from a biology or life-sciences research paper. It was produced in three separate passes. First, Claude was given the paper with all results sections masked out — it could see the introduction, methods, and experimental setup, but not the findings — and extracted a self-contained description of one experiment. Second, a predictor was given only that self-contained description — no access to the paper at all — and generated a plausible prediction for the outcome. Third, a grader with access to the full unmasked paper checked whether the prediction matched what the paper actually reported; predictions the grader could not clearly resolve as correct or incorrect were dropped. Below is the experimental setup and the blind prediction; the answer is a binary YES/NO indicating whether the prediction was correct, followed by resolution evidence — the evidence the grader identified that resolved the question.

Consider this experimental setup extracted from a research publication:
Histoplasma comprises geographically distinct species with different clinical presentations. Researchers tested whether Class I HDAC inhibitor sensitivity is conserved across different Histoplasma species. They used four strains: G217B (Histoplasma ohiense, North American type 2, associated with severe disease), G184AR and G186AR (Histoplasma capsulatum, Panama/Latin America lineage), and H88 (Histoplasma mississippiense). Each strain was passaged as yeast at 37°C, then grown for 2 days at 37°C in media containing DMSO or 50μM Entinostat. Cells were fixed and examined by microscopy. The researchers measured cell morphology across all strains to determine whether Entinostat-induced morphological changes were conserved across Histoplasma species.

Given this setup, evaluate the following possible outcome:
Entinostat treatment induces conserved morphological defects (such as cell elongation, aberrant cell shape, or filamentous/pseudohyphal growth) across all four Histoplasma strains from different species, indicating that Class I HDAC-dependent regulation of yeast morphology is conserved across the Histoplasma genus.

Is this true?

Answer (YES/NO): YES